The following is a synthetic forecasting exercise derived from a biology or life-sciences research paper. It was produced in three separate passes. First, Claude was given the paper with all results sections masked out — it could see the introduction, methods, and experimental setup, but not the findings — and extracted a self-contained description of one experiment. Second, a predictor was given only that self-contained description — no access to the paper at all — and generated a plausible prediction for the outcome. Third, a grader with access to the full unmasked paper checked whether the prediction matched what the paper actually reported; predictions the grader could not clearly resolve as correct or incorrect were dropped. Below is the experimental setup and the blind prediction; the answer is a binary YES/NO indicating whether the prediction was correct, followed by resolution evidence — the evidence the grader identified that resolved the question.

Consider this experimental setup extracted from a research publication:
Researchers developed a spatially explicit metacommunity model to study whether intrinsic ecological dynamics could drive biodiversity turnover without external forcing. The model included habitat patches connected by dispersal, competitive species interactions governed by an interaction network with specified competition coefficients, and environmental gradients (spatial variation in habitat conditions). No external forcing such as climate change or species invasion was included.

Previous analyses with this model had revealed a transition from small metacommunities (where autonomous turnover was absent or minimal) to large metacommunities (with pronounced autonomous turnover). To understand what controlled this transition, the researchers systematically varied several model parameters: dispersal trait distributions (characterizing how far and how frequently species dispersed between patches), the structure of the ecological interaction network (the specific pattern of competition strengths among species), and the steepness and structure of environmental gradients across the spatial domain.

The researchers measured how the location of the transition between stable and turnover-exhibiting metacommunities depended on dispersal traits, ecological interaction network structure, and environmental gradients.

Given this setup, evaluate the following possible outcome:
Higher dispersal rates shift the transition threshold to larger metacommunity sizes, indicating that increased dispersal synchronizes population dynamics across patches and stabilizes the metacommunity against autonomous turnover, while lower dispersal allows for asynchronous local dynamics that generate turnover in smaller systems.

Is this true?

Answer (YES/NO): NO